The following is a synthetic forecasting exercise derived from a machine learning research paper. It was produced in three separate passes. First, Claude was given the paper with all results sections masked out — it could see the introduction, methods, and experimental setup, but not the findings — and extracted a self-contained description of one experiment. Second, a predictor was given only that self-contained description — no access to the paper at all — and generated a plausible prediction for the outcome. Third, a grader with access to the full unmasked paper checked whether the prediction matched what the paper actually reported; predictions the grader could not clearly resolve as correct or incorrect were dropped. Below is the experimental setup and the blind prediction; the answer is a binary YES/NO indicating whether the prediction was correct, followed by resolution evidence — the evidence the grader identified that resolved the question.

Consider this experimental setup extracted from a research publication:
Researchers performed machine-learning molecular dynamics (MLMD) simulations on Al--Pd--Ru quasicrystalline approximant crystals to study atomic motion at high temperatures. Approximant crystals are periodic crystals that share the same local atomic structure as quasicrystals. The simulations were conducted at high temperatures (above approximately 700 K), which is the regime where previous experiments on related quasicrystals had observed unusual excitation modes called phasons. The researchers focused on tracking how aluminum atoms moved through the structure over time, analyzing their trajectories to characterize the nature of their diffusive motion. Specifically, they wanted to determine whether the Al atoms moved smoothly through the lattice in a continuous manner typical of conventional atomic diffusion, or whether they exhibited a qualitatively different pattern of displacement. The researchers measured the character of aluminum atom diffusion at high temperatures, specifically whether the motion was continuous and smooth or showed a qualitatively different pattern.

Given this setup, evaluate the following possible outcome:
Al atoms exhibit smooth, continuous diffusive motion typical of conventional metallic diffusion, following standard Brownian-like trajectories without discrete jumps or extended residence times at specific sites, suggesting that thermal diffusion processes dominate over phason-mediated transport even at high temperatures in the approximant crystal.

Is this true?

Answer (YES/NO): NO